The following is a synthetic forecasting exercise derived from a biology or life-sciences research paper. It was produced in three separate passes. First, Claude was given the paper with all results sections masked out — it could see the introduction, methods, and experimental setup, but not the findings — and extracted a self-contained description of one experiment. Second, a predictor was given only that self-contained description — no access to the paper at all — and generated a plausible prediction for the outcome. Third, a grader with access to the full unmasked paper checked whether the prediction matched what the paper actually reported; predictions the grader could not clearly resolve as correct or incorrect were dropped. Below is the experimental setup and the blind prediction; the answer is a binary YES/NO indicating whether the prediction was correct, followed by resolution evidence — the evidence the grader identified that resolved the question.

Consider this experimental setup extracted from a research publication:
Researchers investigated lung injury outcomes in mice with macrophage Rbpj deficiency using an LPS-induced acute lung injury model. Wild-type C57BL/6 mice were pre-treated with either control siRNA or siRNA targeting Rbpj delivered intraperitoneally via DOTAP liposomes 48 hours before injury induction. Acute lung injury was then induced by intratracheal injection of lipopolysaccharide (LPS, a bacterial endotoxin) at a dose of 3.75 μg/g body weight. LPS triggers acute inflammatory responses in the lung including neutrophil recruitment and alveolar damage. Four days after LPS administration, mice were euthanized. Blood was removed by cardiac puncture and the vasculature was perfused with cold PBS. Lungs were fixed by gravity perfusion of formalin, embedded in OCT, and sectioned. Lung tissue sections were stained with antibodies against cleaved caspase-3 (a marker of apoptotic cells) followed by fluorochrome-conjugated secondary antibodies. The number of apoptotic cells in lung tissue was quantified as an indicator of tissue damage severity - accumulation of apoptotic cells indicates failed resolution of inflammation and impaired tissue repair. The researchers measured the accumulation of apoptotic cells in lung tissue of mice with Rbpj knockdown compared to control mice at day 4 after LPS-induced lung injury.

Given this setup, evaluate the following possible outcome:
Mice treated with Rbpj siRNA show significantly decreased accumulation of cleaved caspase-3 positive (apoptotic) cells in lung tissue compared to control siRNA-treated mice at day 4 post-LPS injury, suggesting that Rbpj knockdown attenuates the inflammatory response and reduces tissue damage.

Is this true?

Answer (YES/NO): NO